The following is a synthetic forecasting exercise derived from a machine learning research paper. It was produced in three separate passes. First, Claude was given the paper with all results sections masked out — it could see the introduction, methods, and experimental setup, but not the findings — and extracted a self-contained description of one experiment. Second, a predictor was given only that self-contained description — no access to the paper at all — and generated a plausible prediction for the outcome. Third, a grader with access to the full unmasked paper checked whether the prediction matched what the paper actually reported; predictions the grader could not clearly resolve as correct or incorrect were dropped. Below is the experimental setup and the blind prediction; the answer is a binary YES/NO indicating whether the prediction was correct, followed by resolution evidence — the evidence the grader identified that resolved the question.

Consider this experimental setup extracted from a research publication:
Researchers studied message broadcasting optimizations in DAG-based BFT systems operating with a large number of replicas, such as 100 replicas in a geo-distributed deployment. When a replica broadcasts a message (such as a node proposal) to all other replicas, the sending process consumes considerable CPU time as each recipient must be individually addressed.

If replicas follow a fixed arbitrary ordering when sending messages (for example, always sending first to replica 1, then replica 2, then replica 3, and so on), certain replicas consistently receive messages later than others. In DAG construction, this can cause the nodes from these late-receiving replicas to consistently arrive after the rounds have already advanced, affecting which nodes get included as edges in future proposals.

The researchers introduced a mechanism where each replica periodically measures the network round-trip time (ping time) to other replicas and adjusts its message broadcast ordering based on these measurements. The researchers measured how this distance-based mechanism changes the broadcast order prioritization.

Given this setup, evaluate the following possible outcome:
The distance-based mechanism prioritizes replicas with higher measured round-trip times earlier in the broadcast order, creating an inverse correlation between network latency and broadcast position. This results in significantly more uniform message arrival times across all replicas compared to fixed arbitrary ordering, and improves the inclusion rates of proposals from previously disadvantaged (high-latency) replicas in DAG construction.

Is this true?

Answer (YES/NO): YES